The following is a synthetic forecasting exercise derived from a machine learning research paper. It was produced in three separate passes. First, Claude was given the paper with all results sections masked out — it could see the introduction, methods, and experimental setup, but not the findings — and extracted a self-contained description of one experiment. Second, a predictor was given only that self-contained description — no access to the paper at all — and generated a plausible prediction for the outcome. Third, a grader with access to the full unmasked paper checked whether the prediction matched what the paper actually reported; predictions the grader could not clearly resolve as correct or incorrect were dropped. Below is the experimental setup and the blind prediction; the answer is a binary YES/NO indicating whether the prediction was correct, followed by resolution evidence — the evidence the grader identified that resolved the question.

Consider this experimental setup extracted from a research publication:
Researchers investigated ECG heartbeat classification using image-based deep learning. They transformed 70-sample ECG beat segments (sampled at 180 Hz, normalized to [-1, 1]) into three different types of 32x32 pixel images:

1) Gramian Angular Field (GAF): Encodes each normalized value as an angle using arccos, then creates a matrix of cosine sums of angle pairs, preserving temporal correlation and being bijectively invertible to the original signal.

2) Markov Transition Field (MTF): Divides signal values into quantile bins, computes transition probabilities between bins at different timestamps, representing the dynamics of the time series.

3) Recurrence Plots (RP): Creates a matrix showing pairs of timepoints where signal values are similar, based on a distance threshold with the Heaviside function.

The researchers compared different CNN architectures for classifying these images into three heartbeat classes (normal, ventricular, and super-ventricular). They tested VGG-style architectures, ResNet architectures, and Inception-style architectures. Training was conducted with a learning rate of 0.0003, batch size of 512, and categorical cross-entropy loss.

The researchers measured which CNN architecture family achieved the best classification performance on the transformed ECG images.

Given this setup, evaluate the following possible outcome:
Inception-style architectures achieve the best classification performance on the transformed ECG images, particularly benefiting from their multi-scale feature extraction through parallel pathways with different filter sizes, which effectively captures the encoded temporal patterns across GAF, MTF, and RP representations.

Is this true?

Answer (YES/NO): YES